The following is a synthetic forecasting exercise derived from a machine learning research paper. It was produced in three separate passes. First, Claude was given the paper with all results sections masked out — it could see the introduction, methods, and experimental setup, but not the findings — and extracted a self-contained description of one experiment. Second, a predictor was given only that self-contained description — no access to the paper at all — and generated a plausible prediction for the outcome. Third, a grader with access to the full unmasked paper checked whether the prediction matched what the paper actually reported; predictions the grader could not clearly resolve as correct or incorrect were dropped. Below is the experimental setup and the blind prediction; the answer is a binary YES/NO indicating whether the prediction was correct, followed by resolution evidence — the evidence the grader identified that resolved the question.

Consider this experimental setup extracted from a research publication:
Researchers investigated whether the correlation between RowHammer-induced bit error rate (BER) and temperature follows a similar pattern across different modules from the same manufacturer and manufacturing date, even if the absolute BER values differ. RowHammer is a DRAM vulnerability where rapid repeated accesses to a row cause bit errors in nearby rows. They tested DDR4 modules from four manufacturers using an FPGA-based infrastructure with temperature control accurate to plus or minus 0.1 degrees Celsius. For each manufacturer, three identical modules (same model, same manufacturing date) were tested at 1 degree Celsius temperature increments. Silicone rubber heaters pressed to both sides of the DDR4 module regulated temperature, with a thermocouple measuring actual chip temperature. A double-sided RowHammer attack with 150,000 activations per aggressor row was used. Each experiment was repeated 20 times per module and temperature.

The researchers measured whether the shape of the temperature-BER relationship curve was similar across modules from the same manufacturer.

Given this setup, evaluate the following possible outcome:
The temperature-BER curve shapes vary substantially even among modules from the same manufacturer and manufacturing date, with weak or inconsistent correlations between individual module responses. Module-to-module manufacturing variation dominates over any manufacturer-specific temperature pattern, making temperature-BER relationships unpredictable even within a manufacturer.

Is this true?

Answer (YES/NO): NO